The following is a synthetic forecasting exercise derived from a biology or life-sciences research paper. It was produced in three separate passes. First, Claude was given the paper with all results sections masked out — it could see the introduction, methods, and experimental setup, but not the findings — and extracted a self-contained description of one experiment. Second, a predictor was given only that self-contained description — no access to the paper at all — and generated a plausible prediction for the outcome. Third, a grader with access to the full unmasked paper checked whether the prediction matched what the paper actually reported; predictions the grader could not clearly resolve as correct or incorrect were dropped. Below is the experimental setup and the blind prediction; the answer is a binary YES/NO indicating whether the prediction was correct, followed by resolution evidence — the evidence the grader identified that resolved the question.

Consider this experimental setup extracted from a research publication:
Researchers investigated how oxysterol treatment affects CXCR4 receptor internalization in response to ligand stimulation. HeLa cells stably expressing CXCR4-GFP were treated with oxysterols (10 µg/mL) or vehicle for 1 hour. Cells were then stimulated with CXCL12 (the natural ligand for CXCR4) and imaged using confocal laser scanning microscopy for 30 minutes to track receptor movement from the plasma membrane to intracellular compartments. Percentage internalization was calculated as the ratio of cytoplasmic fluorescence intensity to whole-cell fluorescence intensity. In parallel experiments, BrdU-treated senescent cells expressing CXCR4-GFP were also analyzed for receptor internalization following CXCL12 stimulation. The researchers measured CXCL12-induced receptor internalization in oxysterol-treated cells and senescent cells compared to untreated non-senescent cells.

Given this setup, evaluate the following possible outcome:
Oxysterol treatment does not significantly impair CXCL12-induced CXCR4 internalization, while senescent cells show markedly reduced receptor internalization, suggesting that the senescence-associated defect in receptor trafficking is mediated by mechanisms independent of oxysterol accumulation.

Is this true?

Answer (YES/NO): NO